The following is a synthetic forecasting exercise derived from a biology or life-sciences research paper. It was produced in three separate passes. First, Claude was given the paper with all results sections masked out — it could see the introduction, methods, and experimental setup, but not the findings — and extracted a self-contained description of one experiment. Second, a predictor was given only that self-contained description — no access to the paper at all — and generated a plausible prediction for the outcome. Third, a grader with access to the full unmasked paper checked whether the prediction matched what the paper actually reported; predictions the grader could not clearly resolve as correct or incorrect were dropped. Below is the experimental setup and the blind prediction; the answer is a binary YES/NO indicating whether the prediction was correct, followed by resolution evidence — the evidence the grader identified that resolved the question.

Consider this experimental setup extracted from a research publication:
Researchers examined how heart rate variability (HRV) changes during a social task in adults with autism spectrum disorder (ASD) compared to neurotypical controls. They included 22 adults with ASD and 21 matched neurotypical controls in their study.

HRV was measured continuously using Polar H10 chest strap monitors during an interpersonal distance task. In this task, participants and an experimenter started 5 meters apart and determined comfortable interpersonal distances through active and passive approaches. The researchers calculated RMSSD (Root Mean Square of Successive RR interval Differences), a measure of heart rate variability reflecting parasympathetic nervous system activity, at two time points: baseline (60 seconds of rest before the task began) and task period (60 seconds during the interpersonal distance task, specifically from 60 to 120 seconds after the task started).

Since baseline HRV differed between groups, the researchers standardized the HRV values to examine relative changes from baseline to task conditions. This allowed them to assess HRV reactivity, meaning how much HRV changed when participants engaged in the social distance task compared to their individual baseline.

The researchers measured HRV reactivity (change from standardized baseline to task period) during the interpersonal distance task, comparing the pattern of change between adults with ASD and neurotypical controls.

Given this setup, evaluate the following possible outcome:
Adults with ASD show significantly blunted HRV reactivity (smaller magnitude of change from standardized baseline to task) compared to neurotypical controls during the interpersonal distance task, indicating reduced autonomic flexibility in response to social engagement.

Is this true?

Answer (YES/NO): YES